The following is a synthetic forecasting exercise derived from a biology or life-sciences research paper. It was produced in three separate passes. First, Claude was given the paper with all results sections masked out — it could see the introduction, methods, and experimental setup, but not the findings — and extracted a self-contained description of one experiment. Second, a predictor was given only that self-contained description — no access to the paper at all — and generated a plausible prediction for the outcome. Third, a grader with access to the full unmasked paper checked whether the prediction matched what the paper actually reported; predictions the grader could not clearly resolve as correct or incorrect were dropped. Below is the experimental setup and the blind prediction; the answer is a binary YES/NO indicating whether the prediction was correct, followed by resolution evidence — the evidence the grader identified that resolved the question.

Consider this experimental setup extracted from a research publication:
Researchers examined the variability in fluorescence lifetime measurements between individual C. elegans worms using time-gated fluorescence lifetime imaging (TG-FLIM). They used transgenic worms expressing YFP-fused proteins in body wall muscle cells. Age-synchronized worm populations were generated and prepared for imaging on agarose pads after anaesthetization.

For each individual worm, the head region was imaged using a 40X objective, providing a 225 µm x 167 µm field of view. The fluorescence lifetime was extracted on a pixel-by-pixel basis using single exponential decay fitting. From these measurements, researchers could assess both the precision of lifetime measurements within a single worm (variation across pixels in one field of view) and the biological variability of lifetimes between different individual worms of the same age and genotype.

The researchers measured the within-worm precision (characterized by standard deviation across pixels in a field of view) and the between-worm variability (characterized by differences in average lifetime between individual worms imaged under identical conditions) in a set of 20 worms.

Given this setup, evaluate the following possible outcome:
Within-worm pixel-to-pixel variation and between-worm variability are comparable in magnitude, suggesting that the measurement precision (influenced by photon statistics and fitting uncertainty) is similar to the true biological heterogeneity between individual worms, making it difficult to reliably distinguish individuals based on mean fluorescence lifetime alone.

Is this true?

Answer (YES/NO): YES